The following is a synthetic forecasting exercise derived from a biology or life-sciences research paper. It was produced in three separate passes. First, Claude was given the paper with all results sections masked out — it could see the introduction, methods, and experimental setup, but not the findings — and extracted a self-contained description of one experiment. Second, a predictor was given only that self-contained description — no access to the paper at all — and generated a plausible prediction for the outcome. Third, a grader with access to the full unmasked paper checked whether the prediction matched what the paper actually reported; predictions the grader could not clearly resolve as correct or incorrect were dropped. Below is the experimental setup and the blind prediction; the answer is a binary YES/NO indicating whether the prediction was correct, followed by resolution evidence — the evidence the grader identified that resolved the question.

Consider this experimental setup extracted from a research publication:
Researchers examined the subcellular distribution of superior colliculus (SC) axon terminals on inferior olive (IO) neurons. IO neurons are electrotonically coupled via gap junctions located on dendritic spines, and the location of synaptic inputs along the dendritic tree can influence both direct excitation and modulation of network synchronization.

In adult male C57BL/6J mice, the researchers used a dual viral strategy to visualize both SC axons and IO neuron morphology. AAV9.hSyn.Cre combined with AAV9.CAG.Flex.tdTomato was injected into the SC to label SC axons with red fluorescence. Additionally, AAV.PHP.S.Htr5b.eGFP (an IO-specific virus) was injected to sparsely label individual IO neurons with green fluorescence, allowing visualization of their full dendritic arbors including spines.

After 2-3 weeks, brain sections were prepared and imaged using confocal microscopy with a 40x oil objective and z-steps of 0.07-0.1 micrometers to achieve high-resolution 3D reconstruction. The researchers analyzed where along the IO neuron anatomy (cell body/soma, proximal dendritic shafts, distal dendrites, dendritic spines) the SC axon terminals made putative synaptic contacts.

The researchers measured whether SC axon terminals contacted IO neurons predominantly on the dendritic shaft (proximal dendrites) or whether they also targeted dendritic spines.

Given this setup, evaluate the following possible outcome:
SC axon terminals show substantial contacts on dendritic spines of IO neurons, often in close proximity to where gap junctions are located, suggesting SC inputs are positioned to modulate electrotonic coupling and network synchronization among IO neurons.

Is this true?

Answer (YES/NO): YES